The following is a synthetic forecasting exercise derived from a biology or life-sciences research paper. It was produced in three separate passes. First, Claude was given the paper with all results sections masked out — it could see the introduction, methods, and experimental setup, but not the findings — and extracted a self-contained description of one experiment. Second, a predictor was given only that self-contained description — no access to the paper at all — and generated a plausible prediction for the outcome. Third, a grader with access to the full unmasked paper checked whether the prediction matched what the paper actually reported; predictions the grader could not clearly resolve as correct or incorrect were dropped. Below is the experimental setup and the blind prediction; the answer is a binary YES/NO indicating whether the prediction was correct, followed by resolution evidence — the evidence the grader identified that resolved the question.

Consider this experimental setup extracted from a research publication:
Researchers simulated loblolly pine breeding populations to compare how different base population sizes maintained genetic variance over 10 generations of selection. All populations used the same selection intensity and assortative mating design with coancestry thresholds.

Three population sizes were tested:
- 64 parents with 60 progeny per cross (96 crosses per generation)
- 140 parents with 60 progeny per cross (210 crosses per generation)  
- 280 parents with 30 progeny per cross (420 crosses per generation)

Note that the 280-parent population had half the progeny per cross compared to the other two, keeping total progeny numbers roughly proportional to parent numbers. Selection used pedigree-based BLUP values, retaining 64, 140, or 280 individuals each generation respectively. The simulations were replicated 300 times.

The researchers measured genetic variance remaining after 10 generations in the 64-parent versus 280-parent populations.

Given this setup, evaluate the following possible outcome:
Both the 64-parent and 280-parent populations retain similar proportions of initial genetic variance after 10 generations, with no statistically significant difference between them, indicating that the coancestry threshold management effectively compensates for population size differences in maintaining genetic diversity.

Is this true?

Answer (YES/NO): NO